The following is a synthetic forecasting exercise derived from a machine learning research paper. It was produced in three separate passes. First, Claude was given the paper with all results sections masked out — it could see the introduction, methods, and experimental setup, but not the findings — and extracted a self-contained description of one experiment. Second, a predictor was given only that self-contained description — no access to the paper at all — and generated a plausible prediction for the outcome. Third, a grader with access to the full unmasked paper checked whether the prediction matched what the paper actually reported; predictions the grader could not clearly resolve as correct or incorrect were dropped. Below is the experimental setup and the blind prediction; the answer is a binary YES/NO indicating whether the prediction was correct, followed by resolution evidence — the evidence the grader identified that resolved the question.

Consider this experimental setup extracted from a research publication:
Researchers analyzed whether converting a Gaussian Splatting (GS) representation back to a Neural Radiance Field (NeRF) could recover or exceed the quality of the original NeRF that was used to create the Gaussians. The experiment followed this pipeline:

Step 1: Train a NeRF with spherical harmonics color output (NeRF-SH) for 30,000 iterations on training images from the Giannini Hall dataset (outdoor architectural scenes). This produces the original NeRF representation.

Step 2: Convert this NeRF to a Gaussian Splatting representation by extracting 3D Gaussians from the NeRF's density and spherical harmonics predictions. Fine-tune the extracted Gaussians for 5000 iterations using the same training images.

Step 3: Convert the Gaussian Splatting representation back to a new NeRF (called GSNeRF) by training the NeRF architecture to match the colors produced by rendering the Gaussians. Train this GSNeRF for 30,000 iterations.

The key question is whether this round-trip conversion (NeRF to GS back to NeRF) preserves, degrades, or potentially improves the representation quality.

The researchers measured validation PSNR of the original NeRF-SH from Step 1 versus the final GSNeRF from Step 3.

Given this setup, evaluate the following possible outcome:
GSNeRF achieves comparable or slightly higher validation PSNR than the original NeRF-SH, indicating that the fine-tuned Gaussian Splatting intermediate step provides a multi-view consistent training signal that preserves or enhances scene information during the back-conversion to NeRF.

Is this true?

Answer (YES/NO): NO